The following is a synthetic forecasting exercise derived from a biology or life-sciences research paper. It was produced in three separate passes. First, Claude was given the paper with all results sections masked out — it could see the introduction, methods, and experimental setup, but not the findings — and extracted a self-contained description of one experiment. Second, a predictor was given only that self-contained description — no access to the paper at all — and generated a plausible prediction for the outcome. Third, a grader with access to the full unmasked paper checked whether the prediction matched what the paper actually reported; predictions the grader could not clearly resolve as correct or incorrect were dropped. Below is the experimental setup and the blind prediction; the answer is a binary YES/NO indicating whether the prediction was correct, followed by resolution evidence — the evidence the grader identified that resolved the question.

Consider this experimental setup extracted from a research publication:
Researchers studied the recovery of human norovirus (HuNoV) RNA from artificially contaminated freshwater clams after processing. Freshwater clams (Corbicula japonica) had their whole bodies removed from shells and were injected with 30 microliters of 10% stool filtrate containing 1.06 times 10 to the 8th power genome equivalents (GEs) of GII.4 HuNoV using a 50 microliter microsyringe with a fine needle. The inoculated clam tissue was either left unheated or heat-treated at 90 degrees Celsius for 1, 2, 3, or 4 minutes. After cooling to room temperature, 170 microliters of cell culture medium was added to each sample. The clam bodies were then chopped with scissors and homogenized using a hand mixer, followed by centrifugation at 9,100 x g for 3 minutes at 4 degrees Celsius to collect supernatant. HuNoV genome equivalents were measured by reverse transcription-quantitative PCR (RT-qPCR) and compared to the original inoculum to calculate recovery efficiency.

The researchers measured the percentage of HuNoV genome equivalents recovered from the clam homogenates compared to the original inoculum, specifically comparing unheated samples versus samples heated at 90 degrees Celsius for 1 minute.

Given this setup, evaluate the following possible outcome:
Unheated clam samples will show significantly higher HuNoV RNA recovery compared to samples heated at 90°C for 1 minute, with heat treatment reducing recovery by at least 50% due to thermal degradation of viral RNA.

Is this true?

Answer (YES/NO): YES